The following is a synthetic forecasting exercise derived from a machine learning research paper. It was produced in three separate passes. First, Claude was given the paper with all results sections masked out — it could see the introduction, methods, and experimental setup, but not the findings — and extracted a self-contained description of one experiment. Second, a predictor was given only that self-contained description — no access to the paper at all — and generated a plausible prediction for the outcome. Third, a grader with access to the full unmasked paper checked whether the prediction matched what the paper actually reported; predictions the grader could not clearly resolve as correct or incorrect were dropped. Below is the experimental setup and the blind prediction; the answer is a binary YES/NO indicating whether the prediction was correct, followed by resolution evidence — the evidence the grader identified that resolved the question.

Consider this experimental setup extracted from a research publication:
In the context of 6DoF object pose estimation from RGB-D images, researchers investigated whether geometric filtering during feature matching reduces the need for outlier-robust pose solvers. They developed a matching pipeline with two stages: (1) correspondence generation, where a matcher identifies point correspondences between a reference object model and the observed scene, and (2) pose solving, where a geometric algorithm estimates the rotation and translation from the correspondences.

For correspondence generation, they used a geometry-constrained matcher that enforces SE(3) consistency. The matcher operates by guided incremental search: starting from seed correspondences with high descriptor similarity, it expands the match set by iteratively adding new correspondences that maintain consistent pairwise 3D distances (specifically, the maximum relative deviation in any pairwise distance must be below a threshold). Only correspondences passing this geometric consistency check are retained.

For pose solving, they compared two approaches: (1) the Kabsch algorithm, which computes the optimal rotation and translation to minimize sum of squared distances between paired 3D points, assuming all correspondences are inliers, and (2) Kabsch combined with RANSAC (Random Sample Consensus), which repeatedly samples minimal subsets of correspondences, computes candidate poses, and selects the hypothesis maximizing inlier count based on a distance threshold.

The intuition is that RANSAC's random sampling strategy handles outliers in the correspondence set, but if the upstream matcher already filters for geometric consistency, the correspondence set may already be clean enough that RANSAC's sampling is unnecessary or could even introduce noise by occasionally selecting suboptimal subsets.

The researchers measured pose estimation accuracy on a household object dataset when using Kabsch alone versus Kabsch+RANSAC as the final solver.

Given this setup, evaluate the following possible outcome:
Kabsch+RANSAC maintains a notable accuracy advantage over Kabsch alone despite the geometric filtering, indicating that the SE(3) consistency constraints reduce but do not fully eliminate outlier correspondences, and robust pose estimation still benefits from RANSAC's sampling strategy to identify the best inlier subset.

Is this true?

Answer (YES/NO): NO